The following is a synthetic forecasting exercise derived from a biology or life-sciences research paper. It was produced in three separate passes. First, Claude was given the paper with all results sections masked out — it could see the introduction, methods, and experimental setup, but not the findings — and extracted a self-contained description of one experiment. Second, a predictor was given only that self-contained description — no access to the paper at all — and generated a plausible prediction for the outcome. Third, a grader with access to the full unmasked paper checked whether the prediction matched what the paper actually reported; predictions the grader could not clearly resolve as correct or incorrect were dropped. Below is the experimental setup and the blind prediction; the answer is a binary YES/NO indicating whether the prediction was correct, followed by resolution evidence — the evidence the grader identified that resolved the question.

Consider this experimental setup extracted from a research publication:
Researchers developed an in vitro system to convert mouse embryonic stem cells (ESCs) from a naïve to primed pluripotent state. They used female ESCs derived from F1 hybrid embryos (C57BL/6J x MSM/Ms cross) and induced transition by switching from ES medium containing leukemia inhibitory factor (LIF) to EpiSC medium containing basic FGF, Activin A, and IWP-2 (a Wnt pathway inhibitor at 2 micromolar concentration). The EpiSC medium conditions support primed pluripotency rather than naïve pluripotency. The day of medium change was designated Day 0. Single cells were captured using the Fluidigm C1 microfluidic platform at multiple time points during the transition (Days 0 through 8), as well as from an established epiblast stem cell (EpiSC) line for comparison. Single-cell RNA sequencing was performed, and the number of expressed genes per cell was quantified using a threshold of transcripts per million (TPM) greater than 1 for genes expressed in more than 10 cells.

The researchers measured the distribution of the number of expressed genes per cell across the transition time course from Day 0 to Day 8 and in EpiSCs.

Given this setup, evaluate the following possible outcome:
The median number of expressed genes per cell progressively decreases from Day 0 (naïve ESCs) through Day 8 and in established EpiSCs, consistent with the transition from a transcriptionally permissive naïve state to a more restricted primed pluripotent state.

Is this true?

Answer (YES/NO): NO